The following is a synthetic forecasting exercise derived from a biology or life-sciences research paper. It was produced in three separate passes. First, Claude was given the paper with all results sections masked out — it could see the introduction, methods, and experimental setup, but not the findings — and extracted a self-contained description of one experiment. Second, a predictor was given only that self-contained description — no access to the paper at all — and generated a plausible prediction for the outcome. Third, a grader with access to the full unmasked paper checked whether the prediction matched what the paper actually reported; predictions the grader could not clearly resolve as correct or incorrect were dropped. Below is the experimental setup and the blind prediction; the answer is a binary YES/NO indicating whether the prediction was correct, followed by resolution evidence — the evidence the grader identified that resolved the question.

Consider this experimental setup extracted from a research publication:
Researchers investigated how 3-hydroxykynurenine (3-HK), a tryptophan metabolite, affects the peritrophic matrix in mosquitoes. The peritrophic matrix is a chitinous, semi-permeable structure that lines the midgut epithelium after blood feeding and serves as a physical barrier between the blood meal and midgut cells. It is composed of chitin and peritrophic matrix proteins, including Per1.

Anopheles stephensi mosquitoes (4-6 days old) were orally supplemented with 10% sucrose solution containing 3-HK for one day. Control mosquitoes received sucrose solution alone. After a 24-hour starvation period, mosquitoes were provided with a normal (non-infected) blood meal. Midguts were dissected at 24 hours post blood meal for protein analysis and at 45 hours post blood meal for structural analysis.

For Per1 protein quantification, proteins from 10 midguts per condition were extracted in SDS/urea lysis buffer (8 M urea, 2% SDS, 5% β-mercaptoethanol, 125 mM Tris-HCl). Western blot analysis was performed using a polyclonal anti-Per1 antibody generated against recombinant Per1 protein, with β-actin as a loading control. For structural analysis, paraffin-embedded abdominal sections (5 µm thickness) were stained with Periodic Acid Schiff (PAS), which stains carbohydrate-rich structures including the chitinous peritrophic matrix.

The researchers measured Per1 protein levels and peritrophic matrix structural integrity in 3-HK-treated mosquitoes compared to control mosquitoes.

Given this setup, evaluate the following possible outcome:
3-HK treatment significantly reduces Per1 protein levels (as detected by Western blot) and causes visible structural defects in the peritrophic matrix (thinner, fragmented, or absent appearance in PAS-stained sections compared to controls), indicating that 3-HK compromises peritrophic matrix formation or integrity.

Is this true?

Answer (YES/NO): YES